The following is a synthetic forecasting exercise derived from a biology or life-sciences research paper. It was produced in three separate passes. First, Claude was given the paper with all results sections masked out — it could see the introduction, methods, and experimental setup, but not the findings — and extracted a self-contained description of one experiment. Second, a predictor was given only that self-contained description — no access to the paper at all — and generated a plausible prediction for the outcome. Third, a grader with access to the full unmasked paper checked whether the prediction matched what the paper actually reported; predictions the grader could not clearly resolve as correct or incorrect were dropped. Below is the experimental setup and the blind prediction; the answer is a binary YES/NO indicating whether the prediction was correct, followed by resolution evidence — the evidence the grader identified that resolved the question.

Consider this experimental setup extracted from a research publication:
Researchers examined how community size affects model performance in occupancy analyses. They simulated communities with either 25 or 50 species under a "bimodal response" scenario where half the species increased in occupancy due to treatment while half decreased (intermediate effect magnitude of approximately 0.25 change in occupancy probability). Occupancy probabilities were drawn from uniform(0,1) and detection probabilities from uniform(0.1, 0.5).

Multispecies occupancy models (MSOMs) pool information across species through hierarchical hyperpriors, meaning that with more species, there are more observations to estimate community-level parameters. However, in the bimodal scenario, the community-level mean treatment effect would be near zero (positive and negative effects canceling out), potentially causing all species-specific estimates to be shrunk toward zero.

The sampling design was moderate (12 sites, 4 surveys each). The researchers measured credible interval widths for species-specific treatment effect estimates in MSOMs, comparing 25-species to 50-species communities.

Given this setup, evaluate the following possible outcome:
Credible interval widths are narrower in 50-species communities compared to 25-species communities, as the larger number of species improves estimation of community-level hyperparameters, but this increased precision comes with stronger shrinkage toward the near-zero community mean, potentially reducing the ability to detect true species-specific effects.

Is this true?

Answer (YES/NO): NO